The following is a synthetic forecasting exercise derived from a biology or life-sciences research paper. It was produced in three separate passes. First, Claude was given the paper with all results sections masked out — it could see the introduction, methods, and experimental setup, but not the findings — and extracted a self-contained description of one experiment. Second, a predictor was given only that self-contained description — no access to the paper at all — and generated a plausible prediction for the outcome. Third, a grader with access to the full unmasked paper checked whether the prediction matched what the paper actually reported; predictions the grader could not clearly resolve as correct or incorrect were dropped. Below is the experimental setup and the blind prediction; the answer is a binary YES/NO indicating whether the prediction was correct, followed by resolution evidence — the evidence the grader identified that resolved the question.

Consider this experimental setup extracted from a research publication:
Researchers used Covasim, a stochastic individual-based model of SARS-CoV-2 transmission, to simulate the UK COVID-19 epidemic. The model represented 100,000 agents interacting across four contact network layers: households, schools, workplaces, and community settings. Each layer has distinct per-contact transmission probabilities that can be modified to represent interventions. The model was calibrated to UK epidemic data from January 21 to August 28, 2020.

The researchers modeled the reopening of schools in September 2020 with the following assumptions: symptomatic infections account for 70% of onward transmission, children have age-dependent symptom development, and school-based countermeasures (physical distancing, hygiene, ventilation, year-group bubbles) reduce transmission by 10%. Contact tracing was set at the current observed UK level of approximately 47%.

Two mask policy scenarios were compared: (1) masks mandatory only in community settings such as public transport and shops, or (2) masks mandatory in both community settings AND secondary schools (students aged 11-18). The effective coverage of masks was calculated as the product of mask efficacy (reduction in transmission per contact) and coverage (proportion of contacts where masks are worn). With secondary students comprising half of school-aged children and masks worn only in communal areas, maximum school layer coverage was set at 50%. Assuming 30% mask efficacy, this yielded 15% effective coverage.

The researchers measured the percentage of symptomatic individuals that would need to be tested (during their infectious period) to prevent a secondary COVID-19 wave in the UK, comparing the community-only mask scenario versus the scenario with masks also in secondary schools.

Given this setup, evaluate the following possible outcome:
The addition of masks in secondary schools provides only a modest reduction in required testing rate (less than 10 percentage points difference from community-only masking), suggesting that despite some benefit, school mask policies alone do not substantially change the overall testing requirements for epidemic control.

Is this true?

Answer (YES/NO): YES